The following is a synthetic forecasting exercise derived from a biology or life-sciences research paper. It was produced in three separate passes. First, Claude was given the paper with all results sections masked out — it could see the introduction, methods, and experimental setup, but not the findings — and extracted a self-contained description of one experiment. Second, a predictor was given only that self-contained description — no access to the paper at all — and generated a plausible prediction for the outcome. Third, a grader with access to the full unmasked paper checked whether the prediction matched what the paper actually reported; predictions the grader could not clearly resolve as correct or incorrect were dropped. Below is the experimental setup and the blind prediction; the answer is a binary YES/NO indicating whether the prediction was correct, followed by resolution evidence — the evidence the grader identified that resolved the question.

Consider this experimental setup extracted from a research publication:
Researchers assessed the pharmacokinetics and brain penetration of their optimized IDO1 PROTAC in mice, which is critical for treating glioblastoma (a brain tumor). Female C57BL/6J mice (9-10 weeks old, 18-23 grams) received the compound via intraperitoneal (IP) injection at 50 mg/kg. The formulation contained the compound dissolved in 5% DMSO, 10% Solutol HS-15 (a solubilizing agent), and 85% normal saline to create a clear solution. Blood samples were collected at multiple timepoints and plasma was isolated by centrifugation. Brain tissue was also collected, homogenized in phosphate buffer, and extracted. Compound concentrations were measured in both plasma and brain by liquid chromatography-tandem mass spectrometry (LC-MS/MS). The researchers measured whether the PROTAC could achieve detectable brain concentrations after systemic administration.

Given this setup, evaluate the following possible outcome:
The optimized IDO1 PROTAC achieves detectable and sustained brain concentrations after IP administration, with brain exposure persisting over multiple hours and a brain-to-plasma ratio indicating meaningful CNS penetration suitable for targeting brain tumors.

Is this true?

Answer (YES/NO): NO